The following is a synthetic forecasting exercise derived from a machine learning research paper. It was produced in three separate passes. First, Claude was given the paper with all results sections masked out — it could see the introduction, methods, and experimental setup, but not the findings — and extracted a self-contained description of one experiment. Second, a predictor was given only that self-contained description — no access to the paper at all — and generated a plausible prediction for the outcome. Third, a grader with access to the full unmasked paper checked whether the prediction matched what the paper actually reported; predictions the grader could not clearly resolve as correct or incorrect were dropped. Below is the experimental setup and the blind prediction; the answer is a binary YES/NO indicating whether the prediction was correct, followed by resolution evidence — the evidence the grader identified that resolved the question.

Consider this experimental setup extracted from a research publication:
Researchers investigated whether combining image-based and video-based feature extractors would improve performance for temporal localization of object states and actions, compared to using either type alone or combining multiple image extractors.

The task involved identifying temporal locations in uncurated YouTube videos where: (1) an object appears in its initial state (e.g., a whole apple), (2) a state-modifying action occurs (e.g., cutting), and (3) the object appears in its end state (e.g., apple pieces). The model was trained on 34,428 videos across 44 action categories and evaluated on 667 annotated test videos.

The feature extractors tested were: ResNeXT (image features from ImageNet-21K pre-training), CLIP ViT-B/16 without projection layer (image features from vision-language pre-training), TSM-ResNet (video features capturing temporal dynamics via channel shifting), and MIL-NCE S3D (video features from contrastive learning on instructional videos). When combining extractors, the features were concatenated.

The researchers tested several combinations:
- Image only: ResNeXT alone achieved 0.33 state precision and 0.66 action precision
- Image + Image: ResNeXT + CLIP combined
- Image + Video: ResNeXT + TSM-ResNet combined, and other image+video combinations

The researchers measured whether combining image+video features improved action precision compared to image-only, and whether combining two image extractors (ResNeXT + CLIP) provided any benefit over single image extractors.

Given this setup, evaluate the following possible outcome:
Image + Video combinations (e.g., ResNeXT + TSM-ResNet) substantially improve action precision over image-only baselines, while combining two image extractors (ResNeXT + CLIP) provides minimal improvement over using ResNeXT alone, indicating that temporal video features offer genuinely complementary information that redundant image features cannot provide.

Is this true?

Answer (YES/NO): NO